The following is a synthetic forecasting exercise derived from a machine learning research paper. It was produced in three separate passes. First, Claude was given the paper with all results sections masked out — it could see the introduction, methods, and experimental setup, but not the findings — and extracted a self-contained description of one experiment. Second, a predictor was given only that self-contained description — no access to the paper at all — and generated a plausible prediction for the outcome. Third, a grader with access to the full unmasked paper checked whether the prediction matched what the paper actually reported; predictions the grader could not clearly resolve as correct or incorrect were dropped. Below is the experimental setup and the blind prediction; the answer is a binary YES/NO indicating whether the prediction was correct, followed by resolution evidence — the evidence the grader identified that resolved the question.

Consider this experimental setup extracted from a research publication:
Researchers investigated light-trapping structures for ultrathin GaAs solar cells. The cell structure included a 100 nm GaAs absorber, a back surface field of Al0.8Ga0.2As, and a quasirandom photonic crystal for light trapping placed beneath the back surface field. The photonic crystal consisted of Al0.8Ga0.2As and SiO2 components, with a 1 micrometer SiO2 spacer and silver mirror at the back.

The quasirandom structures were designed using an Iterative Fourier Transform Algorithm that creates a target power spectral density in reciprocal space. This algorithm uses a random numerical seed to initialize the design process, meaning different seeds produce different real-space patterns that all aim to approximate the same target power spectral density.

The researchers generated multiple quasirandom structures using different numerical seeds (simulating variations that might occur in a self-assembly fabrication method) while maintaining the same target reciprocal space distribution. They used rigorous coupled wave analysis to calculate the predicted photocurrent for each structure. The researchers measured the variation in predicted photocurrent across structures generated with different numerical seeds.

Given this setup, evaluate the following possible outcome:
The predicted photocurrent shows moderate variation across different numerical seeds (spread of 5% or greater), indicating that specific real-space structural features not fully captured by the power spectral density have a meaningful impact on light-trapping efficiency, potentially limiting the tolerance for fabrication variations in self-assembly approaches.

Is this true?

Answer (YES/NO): NO